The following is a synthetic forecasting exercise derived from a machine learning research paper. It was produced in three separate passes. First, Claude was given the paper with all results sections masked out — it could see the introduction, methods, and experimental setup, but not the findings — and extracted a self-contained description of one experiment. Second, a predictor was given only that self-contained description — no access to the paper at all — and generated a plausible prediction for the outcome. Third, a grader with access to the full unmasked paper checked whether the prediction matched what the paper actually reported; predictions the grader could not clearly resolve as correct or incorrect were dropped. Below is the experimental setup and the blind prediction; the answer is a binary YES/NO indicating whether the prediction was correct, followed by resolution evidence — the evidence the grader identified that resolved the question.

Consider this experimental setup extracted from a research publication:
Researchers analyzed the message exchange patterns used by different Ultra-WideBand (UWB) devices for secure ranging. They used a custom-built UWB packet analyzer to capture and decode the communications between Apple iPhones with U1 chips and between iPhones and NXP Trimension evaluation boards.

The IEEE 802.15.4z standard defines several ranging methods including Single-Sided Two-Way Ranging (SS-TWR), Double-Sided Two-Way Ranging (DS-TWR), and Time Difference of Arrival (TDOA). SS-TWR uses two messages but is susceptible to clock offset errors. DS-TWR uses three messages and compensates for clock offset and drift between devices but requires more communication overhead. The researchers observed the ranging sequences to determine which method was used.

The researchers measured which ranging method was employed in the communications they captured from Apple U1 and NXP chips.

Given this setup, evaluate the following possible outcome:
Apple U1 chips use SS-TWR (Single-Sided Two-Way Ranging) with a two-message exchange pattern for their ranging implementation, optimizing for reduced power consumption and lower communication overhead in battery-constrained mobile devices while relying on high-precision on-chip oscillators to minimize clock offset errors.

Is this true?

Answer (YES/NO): NO